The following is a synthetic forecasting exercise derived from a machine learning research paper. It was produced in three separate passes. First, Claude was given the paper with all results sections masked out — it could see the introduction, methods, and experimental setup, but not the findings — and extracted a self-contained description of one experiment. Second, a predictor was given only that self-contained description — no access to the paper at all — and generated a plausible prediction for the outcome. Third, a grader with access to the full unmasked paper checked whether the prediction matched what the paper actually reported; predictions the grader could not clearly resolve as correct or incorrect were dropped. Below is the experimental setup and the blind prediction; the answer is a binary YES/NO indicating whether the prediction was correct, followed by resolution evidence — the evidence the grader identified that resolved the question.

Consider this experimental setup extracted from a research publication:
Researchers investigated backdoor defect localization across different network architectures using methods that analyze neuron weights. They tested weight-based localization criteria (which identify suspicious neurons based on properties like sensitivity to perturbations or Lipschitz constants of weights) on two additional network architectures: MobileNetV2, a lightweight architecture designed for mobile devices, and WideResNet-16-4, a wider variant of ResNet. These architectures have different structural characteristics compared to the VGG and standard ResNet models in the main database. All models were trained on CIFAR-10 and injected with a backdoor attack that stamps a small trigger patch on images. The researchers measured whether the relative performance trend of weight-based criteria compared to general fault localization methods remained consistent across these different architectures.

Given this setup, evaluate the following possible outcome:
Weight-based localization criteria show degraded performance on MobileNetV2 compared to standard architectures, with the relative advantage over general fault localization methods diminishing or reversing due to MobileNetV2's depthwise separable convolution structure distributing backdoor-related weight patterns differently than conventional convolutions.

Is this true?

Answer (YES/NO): NO